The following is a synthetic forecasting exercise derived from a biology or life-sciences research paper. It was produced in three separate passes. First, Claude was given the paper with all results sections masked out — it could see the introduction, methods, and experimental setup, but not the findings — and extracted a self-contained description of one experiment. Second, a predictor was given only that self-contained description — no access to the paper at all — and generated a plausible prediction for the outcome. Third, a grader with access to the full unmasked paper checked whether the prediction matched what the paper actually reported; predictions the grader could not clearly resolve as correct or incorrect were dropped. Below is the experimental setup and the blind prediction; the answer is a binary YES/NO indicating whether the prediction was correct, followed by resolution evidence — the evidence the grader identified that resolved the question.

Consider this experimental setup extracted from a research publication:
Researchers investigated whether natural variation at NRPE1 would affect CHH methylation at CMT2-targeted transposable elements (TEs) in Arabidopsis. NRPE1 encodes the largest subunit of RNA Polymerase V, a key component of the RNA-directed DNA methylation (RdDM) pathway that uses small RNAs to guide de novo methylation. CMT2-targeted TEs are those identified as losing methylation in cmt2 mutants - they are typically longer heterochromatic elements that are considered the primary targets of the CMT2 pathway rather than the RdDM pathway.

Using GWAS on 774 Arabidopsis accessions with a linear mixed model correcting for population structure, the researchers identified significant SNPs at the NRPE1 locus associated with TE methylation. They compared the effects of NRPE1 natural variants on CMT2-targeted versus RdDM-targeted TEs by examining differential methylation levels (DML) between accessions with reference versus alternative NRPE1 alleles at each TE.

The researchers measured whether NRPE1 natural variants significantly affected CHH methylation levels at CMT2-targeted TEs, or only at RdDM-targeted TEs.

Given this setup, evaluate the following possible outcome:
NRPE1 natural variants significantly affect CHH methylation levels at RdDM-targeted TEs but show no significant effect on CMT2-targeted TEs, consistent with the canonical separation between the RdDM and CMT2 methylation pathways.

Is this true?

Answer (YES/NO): NO